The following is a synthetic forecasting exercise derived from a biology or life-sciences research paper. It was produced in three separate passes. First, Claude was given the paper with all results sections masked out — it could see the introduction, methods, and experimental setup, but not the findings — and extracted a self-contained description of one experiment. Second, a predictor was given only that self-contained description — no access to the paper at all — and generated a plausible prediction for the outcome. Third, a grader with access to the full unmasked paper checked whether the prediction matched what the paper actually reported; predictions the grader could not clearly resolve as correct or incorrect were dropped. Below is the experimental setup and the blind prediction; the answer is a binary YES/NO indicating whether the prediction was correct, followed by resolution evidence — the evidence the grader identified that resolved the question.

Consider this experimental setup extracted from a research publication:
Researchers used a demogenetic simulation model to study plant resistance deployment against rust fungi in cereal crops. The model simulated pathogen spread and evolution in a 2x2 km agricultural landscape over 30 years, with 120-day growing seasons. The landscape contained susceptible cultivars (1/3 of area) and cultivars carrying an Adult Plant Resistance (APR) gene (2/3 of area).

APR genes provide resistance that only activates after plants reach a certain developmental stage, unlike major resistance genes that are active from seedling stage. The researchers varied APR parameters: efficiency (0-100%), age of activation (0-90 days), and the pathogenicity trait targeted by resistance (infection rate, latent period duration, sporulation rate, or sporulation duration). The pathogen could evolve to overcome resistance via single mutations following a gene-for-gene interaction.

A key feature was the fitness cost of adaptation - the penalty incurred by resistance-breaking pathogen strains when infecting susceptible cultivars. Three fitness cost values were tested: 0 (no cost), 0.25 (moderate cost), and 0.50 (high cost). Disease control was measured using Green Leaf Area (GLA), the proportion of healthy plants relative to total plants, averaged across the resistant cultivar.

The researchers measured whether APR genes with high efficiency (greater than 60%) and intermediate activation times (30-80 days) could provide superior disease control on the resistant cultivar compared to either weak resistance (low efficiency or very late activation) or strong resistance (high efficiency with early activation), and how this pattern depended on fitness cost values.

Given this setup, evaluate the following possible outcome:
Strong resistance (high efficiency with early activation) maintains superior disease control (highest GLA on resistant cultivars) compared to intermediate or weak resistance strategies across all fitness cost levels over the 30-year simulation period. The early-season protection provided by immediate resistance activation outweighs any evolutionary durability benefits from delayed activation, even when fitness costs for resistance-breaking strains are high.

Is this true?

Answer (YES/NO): NO